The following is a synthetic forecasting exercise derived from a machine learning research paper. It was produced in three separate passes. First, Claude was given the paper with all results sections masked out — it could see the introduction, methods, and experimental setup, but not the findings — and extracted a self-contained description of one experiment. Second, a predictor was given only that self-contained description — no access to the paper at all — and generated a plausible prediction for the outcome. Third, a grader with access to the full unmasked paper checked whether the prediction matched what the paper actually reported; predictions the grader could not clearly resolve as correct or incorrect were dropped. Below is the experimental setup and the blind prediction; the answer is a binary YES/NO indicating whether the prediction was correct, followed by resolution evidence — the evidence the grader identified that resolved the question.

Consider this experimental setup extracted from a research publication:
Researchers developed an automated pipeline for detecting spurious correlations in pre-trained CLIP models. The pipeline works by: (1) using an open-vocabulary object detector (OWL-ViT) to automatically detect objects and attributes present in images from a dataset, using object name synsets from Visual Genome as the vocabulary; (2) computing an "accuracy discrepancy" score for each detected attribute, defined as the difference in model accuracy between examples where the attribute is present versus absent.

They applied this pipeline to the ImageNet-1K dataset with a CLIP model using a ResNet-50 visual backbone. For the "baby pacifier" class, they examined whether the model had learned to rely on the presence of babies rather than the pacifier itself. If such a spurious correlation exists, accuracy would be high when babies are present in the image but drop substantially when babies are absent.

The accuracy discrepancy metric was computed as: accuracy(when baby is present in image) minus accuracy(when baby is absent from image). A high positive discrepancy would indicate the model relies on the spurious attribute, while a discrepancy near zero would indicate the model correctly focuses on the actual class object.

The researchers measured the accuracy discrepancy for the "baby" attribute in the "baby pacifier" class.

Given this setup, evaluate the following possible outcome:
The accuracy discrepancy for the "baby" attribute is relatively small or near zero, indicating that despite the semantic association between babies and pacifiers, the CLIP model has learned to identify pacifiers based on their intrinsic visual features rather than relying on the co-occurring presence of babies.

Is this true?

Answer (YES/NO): NO